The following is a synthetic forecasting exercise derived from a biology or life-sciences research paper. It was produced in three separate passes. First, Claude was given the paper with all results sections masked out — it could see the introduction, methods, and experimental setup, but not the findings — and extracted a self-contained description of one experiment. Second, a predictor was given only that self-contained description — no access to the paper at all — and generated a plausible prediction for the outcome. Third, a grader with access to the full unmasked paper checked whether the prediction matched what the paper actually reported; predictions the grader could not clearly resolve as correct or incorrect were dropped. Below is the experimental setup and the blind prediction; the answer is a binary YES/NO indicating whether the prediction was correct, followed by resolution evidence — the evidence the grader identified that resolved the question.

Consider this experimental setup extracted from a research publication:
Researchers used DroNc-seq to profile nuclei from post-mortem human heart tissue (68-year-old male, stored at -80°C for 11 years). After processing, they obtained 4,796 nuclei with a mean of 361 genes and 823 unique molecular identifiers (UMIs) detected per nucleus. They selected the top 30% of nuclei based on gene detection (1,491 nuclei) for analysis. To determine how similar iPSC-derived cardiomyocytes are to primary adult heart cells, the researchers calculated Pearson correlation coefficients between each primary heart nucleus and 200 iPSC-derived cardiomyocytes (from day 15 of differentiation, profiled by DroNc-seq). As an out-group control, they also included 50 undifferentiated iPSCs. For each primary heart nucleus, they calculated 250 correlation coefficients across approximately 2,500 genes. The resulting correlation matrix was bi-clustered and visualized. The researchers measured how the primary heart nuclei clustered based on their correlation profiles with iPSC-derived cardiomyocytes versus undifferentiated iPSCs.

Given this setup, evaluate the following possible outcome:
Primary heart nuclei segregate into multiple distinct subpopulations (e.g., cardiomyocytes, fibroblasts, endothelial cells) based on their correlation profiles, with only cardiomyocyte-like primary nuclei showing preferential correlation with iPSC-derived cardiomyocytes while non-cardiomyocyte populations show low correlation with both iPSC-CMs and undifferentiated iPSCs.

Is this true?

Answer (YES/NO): YES